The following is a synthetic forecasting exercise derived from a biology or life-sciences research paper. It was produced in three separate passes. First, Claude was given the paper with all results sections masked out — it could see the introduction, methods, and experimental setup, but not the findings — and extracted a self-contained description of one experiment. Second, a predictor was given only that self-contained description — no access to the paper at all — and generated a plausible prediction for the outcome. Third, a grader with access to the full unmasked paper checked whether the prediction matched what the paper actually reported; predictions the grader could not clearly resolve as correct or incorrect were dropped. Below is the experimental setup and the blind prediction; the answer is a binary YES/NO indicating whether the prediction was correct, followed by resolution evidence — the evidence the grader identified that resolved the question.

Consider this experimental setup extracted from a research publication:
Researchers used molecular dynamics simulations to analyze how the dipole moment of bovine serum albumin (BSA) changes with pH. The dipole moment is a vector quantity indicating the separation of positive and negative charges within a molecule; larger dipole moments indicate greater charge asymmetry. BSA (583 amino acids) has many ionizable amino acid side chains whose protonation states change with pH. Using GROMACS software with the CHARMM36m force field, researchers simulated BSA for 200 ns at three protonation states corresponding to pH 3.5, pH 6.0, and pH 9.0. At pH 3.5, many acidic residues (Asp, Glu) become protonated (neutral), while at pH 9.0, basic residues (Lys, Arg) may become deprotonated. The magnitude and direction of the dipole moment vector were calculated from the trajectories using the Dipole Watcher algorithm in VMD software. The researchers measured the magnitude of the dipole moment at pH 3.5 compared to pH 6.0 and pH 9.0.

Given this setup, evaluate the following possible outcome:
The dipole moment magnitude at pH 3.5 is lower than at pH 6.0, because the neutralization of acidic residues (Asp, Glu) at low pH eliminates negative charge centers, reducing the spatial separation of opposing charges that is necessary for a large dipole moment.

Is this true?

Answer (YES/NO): NO